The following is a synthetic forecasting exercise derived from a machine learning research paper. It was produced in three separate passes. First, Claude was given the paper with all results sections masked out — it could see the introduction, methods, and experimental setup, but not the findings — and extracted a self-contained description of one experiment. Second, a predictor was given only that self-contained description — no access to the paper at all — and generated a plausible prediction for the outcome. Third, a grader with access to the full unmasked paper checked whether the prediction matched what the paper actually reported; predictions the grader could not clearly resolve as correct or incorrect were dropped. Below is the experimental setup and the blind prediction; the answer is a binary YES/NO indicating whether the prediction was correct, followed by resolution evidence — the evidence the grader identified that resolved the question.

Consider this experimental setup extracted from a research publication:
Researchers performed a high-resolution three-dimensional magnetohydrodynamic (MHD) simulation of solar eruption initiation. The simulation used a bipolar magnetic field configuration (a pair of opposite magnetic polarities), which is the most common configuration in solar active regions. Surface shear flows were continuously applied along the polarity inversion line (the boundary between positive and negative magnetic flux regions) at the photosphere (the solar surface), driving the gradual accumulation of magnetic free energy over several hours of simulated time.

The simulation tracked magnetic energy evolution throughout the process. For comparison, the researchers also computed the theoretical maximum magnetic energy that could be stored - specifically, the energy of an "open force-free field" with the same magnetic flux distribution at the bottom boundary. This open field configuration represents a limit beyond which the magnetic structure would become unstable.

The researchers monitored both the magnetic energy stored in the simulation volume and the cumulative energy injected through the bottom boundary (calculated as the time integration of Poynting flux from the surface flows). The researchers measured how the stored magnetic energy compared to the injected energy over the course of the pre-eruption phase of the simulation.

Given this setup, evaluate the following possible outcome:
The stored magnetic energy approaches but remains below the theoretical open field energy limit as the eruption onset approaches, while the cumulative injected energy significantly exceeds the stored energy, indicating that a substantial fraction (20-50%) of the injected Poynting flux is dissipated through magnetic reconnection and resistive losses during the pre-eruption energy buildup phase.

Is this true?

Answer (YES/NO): NO